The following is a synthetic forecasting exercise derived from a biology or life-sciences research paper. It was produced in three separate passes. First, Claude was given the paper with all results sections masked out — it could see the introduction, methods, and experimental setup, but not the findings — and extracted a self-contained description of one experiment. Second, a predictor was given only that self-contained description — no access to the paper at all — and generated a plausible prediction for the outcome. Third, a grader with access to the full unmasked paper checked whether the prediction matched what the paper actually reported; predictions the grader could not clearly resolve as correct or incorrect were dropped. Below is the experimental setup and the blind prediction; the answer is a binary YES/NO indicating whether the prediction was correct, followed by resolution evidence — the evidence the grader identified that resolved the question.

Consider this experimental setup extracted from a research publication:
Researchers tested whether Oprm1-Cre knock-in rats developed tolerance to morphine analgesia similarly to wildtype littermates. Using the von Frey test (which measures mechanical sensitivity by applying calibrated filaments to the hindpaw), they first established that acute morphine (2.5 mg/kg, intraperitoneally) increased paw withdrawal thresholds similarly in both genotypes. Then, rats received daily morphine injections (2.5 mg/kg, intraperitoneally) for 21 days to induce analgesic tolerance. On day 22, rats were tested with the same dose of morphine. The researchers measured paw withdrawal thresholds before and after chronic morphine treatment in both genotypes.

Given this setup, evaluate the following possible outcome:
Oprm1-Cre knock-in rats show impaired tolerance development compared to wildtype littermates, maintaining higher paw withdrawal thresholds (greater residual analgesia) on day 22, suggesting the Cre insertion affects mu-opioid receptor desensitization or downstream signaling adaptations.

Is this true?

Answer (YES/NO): NO